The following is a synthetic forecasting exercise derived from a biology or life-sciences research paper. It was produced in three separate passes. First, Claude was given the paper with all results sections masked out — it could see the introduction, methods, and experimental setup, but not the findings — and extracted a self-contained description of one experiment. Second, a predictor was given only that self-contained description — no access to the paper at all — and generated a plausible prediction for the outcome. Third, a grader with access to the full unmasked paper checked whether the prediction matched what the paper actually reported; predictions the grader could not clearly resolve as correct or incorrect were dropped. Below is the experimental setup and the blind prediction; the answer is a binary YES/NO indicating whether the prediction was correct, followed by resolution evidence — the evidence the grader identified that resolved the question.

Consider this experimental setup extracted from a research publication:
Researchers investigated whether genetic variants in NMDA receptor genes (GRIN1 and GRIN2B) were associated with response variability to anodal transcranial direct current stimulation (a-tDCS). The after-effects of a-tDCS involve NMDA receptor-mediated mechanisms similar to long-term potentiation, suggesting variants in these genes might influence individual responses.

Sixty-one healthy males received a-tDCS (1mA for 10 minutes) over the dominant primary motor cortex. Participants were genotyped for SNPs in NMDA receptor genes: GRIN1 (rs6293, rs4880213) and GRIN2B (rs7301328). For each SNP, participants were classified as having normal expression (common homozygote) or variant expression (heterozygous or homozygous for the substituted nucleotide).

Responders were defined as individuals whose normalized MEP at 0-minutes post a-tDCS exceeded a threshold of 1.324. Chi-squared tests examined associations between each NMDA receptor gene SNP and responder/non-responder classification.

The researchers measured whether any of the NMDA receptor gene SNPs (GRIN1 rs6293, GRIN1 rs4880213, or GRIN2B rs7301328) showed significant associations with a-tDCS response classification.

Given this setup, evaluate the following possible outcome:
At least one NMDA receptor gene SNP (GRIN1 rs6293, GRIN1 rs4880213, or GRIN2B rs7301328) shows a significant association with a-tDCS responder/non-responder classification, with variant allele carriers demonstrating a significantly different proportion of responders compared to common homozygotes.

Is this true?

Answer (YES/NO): NO